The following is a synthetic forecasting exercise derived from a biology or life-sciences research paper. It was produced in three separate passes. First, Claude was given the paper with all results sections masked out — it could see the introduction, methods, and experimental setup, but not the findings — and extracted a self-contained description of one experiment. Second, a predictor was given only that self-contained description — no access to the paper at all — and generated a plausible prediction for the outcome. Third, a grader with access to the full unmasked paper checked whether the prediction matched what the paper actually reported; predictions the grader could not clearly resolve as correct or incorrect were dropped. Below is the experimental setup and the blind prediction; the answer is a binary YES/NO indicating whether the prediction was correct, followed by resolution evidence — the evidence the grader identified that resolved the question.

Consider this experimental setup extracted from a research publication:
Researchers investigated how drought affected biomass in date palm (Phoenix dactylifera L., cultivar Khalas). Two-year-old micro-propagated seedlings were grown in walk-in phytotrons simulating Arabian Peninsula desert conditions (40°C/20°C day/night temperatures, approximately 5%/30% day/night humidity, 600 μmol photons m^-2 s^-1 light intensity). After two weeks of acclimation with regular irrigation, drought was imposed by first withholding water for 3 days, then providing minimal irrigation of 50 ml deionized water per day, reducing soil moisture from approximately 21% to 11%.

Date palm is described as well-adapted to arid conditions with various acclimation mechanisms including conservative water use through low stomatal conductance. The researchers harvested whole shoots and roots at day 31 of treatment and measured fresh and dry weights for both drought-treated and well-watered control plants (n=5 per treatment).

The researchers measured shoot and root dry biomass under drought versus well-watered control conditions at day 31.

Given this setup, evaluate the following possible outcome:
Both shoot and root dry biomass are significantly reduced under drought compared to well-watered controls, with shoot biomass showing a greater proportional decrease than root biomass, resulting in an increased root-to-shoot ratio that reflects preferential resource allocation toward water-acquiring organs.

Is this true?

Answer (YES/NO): NO